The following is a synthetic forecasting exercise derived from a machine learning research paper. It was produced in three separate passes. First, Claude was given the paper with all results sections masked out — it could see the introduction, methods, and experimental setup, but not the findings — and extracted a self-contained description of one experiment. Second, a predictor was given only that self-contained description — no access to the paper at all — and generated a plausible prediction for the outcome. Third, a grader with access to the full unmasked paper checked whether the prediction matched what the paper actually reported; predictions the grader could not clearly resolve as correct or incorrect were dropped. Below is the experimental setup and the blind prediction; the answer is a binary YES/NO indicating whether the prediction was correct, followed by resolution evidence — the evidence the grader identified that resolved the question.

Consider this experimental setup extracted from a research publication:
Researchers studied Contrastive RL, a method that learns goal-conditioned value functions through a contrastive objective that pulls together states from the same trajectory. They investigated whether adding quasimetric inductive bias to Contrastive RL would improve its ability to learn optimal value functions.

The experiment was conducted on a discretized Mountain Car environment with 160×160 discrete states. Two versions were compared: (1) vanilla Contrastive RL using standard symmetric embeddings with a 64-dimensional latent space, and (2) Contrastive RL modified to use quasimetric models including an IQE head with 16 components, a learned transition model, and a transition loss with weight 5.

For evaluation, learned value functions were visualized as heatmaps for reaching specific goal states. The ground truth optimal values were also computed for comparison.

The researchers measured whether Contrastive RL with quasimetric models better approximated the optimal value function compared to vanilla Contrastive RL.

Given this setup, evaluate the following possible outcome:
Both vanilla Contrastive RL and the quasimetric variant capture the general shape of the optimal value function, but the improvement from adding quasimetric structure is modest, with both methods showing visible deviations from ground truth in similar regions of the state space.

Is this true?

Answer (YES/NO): NO